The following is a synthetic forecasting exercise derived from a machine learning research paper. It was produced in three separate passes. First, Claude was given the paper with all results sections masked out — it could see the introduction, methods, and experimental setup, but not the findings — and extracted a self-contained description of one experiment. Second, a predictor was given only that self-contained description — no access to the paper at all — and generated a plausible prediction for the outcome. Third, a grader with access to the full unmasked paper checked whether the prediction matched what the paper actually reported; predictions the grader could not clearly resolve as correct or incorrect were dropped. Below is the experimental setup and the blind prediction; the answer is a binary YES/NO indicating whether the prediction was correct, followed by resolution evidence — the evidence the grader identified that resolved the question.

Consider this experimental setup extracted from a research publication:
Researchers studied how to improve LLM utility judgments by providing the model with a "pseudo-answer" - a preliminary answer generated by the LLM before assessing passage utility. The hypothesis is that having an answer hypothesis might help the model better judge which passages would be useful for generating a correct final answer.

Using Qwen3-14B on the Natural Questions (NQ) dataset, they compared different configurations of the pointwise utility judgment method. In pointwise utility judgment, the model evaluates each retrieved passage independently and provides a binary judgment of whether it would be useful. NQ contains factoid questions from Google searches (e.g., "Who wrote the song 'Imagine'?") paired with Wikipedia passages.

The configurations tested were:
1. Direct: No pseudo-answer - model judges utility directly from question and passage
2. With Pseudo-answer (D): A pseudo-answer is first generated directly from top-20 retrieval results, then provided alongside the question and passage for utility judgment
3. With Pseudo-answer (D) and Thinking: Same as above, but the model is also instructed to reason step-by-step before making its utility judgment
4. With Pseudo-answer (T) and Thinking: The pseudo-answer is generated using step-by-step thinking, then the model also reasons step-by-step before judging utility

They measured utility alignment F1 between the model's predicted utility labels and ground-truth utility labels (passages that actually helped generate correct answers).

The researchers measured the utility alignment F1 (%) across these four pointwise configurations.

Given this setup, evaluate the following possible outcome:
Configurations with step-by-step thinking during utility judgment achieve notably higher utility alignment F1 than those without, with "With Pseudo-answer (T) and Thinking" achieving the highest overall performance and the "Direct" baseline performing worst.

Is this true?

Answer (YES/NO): NO